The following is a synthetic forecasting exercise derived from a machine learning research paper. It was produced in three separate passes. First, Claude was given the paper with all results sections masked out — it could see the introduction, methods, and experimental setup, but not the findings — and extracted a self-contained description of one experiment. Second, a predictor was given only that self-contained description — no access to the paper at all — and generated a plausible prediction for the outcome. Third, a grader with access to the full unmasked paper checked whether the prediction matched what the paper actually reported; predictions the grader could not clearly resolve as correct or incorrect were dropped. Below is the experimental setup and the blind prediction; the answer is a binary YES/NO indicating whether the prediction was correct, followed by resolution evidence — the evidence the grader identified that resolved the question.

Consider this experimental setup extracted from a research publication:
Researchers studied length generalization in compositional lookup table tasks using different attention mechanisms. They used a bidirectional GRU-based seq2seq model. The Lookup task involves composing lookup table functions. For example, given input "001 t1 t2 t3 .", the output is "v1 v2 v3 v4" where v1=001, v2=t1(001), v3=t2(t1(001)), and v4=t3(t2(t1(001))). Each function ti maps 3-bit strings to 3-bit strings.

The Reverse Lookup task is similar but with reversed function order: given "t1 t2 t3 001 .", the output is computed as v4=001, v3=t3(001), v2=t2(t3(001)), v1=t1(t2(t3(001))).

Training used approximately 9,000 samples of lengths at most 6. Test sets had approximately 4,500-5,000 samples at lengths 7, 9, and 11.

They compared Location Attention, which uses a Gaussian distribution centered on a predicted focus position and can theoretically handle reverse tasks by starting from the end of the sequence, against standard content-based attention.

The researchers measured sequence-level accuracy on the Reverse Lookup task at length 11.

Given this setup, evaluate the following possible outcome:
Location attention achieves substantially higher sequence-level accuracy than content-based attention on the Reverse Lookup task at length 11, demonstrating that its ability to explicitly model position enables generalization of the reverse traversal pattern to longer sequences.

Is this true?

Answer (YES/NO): NO